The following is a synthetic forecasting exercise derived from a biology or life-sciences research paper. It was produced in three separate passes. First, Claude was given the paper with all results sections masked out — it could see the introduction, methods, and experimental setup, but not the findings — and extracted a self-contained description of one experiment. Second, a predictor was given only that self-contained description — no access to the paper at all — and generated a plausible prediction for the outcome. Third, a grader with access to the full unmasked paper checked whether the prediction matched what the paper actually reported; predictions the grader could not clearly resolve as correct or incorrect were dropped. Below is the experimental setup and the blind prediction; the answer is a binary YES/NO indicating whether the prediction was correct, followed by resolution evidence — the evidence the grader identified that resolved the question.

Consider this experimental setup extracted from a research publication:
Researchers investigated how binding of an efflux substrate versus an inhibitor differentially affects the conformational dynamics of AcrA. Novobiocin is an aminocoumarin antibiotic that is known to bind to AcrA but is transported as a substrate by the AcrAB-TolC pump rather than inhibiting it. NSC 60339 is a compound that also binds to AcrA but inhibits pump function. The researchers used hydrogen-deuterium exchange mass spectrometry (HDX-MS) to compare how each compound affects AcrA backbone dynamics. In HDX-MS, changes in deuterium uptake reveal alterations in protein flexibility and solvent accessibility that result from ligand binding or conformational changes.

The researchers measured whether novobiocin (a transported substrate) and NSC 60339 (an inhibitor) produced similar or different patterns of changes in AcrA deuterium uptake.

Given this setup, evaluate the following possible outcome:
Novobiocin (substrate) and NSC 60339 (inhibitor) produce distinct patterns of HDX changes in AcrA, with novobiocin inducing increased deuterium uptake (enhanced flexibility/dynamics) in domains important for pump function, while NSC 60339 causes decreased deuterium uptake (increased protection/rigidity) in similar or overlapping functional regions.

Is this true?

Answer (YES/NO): NO